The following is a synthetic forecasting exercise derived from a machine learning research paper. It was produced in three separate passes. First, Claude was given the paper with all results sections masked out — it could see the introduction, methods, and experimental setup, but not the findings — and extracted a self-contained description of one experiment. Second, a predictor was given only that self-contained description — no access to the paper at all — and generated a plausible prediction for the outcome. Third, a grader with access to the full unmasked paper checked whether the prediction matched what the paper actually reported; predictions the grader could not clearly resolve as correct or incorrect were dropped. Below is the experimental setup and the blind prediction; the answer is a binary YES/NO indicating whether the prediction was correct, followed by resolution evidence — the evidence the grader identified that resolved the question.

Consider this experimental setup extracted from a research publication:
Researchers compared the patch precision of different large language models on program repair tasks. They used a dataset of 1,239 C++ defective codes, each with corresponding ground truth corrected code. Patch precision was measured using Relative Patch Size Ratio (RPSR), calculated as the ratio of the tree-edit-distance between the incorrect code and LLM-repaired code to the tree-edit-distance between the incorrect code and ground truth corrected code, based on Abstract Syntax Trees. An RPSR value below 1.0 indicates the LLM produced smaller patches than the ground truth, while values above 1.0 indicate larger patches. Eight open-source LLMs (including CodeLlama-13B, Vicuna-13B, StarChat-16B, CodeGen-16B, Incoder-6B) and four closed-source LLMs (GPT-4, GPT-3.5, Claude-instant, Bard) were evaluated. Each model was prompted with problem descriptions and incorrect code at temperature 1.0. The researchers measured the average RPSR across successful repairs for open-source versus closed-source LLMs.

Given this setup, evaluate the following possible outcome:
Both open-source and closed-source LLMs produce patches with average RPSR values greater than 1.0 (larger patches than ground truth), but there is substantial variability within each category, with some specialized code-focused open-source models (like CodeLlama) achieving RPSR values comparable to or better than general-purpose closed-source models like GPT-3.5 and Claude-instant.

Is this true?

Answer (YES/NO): YES